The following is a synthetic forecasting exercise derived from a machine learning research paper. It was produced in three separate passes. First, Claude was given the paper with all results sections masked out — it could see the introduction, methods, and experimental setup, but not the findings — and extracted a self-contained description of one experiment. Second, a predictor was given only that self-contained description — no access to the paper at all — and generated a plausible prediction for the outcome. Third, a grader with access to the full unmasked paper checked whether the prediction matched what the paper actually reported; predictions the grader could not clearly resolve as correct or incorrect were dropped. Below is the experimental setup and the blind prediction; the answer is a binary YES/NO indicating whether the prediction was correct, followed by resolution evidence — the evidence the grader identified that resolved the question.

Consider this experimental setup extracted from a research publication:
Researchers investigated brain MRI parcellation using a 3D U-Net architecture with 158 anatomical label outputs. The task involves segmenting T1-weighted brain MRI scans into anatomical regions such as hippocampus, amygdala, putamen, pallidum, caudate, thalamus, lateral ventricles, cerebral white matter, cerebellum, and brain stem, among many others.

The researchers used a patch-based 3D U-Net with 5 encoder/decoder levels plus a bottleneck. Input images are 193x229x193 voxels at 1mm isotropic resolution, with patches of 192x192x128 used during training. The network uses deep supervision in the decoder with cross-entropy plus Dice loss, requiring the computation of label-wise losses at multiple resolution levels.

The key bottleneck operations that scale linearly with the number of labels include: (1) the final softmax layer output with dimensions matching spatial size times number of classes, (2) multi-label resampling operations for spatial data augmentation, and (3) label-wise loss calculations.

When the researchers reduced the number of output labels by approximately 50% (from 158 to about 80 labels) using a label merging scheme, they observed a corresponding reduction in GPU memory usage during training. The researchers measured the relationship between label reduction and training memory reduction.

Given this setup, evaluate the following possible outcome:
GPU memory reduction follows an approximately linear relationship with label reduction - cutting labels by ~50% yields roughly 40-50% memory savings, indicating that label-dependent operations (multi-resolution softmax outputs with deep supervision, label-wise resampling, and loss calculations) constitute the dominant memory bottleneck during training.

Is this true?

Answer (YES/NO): NO